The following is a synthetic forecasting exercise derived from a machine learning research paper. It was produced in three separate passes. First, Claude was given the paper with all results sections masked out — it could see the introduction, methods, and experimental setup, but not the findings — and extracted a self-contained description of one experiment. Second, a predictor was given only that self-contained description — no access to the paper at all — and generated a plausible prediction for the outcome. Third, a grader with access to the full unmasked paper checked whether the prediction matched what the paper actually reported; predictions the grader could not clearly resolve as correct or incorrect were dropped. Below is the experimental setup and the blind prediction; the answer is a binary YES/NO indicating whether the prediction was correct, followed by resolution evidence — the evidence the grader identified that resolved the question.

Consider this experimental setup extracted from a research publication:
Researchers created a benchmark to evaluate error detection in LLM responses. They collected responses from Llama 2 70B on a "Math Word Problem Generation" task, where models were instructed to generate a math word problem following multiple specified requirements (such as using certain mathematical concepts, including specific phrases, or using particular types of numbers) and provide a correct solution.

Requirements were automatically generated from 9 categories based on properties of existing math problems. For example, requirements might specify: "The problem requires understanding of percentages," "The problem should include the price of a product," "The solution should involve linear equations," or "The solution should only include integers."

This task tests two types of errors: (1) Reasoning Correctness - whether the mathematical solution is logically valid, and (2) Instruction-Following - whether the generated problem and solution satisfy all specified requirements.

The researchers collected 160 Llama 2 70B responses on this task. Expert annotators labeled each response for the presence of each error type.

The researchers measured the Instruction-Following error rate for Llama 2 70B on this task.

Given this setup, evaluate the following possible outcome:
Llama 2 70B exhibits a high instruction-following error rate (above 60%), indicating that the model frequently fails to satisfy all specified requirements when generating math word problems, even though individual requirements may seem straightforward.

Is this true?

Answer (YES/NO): YES